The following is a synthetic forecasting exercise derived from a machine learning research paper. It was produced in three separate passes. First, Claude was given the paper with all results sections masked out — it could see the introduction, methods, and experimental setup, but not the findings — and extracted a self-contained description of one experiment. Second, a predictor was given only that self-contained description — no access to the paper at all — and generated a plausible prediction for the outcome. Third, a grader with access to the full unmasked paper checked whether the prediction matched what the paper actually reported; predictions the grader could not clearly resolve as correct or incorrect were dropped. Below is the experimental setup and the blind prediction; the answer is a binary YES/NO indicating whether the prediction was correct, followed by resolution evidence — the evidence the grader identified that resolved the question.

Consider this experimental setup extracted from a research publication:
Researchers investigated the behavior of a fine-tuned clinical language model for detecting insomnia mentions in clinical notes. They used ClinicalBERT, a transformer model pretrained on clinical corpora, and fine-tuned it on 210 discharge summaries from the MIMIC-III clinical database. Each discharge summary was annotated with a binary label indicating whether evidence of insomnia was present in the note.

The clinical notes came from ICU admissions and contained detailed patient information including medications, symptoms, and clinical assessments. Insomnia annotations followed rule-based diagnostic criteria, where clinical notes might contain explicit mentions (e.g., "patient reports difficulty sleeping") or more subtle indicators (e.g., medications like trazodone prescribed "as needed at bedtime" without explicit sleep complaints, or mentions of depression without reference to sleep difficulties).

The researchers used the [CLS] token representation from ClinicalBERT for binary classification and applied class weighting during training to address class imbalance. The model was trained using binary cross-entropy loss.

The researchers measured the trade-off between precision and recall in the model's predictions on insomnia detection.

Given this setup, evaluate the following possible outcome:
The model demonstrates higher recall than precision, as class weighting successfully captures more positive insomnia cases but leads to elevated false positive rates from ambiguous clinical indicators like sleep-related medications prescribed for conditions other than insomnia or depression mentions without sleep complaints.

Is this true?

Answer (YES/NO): YES